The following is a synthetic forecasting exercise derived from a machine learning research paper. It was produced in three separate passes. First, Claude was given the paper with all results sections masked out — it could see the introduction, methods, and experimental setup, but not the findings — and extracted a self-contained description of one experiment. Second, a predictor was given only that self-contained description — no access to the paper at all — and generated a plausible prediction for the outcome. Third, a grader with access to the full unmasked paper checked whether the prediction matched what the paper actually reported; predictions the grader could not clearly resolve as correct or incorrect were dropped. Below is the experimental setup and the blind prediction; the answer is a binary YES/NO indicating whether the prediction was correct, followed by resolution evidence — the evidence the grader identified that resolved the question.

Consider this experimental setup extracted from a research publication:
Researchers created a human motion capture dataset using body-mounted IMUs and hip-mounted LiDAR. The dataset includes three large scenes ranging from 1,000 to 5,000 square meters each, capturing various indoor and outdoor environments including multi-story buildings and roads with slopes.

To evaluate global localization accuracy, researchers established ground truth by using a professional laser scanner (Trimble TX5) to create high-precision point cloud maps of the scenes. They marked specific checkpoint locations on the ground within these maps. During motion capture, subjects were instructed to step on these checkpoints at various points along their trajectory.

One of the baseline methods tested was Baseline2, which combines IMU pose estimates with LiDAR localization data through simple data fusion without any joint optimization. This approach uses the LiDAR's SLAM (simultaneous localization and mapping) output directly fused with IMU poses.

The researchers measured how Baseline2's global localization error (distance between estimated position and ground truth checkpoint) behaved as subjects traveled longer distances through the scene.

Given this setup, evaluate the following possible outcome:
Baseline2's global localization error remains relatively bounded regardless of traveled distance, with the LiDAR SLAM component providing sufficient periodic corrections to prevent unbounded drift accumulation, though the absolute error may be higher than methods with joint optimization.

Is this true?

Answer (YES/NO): NO